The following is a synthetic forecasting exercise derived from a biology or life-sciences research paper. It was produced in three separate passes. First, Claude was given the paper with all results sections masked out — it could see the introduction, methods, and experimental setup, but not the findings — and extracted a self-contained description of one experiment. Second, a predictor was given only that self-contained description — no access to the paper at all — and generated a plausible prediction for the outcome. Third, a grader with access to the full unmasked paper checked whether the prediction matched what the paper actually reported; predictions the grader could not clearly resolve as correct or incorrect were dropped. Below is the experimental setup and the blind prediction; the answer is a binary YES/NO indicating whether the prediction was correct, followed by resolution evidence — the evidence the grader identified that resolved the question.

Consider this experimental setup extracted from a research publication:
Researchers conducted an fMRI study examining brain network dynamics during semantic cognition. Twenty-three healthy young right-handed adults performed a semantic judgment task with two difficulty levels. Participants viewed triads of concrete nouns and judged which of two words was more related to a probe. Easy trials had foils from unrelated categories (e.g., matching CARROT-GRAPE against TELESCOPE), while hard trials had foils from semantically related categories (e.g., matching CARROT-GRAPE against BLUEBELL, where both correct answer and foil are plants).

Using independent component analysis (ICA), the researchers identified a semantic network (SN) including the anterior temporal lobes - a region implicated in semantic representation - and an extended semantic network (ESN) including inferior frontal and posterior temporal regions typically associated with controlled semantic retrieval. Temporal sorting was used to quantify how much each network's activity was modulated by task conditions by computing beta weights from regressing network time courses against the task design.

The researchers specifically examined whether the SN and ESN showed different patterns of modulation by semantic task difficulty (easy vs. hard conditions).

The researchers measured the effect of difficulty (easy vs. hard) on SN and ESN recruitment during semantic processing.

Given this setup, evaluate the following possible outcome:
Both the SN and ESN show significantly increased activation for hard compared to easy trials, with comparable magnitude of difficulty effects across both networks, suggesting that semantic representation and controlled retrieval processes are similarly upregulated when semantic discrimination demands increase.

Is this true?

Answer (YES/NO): NO